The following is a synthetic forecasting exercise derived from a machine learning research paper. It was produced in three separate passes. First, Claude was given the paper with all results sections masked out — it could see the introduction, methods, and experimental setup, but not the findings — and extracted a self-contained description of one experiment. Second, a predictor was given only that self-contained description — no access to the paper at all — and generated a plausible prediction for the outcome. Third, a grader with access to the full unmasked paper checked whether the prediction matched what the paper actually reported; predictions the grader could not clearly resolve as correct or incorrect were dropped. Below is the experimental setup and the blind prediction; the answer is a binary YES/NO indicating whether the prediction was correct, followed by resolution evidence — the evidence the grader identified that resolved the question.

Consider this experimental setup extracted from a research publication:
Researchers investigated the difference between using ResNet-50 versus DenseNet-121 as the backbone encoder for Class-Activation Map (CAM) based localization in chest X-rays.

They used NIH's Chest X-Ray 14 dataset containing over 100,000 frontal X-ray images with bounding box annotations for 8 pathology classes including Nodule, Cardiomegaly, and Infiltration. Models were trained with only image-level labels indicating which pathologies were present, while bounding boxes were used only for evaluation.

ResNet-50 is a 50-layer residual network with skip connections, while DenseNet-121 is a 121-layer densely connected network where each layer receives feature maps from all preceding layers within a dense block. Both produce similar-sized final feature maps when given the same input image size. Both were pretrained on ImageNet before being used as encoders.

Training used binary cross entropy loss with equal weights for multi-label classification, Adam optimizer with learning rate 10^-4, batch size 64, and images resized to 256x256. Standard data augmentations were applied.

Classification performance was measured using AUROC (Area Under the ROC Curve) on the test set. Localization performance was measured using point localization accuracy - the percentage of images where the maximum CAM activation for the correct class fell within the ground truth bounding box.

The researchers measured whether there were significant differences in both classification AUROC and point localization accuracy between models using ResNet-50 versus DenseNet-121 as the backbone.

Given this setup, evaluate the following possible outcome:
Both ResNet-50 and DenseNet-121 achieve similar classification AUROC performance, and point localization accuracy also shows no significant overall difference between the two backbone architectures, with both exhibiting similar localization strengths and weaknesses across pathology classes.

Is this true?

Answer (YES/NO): YES